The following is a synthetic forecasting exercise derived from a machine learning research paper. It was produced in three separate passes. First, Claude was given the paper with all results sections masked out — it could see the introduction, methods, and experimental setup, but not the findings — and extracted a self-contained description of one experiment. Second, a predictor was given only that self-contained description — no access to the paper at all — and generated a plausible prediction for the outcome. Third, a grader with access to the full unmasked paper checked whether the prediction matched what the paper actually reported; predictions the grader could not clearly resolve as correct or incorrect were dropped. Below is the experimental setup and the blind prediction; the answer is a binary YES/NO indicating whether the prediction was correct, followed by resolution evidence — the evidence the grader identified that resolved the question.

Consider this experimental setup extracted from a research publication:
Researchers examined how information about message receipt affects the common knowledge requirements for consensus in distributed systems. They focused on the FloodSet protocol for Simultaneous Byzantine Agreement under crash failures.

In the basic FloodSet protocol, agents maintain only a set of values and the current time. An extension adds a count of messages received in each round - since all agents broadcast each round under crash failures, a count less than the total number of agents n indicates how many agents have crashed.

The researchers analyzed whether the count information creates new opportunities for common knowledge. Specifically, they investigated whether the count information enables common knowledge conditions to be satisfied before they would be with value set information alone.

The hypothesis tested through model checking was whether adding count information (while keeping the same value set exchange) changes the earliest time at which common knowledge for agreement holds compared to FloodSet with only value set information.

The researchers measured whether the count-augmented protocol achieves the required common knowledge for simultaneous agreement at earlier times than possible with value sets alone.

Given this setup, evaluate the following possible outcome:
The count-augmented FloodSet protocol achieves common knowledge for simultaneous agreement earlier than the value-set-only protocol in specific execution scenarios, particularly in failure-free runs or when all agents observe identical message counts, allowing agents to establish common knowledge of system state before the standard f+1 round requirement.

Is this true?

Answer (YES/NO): NO